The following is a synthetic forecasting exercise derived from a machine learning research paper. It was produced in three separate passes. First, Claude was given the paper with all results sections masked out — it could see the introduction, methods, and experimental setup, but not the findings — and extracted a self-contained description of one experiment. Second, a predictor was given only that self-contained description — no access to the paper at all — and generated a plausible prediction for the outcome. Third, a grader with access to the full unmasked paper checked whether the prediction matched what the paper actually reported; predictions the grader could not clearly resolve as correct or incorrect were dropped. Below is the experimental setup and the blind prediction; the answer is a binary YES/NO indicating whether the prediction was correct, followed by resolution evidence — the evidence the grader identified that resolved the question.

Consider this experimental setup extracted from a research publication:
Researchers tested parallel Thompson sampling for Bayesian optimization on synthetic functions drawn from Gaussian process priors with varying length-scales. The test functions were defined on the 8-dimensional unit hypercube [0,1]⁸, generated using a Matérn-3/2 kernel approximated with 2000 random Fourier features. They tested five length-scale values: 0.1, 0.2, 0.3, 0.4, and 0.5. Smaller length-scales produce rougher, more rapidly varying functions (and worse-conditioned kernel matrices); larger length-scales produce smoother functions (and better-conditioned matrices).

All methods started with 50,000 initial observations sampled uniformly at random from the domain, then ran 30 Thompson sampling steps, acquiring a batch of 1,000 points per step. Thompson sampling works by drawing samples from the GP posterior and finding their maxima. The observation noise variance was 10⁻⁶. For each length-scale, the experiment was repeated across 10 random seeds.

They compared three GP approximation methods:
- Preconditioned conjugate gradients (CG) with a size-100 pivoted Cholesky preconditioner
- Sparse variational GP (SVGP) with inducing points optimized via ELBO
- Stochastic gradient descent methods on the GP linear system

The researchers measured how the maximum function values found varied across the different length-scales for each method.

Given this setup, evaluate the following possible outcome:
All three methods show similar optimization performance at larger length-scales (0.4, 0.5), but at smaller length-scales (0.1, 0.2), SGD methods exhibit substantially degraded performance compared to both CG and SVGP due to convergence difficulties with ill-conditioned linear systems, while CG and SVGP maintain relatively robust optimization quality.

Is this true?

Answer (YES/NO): NO